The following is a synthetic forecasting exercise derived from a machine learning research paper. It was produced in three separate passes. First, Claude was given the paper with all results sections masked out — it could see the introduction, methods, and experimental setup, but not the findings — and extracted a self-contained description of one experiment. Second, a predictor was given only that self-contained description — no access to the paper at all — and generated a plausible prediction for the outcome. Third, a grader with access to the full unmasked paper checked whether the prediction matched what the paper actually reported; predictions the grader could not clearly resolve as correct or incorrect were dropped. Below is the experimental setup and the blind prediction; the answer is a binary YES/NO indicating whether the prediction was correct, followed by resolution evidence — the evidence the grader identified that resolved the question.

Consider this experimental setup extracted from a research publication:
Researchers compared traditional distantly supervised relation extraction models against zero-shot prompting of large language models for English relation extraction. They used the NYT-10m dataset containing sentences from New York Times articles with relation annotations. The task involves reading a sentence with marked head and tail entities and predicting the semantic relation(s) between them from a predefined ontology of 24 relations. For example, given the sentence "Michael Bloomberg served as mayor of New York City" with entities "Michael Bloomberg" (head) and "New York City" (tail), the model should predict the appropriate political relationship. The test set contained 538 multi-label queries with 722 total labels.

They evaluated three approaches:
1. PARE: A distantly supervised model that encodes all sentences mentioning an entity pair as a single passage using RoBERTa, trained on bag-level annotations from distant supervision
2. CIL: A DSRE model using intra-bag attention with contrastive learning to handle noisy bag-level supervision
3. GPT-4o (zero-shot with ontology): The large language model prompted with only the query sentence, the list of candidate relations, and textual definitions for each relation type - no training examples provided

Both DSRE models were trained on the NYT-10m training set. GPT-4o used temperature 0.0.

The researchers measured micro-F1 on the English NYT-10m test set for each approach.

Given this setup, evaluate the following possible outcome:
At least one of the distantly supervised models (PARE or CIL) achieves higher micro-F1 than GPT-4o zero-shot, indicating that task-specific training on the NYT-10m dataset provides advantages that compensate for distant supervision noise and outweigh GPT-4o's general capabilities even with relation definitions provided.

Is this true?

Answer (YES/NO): NO